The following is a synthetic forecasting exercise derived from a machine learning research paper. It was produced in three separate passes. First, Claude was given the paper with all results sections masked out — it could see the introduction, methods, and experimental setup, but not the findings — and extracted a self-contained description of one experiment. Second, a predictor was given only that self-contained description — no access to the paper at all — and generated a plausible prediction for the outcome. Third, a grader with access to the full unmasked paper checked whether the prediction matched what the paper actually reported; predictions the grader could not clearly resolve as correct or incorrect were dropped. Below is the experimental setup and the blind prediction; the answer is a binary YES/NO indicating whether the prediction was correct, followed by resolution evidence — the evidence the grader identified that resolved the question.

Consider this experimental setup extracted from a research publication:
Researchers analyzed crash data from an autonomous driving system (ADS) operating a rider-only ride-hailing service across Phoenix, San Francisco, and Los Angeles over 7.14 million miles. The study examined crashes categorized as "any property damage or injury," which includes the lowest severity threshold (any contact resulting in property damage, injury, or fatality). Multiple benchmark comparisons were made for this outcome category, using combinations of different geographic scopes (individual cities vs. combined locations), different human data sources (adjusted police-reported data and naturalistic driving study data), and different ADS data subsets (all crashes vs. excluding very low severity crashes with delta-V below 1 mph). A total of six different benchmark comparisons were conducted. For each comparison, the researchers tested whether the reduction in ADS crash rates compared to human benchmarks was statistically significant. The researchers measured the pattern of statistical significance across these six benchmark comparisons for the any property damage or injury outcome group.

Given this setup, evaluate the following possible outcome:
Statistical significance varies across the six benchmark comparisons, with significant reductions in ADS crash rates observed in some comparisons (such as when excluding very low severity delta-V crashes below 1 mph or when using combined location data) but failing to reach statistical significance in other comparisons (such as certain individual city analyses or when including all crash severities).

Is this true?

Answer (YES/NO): YES